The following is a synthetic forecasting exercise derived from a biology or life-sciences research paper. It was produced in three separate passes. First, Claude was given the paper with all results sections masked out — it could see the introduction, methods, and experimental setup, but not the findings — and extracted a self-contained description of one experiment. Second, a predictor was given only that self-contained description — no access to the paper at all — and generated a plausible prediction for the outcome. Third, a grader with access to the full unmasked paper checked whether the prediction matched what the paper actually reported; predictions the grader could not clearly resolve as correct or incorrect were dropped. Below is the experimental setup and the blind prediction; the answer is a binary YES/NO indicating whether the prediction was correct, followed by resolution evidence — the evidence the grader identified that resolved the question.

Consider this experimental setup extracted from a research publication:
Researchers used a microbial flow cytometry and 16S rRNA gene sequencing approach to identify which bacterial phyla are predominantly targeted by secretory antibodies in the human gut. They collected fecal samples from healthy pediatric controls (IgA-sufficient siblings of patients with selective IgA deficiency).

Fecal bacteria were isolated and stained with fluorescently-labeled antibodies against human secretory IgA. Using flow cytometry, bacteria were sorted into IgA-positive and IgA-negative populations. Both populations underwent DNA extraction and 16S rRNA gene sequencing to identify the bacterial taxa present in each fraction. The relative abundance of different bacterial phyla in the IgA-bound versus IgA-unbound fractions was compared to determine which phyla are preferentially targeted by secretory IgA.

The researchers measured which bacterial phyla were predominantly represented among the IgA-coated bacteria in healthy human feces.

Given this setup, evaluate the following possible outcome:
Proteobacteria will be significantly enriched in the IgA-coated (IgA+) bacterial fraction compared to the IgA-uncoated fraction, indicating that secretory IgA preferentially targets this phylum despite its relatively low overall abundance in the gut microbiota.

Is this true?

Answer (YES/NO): NO